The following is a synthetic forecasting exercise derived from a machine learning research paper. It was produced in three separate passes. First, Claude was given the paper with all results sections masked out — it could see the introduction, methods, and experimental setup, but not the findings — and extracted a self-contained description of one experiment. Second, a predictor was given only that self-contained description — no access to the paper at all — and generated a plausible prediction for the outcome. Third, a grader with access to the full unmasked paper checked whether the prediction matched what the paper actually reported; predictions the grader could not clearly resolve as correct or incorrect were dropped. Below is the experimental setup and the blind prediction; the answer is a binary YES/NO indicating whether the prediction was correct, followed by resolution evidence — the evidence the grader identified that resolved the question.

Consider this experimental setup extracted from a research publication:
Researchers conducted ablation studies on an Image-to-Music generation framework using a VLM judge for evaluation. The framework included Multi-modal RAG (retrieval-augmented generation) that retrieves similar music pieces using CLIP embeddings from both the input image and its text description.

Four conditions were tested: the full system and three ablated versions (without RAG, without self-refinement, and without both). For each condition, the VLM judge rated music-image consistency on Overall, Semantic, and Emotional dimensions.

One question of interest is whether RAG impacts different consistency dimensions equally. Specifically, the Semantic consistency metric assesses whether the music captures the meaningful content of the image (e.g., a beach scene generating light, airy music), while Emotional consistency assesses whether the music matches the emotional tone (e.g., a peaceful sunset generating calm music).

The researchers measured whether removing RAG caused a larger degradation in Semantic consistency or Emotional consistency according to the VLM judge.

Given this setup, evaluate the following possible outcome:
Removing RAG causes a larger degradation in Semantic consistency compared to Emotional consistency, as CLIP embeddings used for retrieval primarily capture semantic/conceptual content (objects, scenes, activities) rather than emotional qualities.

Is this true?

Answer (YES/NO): NO